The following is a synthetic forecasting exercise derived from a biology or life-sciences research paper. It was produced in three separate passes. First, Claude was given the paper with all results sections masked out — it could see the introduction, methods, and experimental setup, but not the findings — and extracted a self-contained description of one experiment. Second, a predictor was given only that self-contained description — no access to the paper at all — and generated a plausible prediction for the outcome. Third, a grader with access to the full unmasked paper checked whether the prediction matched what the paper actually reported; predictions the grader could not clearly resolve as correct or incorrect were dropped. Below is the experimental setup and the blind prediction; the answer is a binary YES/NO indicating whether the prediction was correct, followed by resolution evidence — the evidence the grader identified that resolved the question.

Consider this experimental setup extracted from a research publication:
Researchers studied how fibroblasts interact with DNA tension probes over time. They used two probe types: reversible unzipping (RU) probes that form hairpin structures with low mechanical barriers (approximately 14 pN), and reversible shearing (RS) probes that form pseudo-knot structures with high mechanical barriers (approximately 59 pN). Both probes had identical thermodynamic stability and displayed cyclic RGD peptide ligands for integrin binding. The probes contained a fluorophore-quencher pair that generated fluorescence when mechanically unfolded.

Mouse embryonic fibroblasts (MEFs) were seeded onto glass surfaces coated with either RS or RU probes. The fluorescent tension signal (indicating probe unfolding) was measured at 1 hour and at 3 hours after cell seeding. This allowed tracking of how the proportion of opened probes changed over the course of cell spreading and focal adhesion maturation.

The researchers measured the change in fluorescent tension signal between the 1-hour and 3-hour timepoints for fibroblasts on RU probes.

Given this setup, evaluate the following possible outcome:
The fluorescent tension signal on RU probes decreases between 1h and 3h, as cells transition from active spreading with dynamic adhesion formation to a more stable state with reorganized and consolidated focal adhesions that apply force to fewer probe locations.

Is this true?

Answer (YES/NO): YES